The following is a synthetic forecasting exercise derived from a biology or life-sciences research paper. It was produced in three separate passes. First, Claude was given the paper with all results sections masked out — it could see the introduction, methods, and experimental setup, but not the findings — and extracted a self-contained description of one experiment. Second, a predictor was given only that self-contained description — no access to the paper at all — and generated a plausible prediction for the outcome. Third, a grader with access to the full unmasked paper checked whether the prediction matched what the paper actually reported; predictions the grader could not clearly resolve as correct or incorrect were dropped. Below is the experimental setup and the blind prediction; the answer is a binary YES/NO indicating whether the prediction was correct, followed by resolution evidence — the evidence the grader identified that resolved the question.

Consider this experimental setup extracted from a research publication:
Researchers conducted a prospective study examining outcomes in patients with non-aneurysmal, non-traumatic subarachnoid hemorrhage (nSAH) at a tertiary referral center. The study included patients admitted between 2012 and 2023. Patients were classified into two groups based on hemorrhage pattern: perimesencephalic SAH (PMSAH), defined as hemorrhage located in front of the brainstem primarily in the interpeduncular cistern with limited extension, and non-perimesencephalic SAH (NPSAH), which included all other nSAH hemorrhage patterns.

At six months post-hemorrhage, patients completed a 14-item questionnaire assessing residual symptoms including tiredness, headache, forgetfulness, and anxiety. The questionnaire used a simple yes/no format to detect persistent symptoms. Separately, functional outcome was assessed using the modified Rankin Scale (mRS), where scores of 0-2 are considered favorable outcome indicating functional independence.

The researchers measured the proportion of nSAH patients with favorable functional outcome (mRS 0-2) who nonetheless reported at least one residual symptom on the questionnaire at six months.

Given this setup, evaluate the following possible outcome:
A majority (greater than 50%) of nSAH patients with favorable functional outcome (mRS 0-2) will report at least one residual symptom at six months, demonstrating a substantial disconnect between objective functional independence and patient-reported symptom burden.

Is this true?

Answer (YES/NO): YES